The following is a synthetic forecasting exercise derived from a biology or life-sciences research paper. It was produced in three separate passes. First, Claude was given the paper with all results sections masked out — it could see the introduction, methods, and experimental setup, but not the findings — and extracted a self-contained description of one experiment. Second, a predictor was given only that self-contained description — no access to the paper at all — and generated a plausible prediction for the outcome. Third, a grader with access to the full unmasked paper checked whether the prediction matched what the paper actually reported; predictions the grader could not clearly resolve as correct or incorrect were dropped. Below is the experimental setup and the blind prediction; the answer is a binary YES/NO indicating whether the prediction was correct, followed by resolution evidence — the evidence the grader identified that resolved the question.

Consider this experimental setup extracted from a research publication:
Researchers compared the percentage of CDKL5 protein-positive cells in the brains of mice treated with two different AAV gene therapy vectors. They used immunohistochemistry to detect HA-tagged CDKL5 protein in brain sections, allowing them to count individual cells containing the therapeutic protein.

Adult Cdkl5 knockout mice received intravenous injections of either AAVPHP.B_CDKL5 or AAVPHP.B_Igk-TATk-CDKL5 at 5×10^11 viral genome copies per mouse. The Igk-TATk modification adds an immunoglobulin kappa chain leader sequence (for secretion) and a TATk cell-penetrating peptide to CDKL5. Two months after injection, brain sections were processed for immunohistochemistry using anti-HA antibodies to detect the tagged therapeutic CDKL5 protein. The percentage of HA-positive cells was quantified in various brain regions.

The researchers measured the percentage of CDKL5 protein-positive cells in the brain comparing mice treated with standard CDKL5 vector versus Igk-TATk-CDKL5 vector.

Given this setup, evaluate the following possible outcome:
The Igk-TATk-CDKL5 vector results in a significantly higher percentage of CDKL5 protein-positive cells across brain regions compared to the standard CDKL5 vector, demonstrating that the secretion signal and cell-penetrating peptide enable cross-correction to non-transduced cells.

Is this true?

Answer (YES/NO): YES